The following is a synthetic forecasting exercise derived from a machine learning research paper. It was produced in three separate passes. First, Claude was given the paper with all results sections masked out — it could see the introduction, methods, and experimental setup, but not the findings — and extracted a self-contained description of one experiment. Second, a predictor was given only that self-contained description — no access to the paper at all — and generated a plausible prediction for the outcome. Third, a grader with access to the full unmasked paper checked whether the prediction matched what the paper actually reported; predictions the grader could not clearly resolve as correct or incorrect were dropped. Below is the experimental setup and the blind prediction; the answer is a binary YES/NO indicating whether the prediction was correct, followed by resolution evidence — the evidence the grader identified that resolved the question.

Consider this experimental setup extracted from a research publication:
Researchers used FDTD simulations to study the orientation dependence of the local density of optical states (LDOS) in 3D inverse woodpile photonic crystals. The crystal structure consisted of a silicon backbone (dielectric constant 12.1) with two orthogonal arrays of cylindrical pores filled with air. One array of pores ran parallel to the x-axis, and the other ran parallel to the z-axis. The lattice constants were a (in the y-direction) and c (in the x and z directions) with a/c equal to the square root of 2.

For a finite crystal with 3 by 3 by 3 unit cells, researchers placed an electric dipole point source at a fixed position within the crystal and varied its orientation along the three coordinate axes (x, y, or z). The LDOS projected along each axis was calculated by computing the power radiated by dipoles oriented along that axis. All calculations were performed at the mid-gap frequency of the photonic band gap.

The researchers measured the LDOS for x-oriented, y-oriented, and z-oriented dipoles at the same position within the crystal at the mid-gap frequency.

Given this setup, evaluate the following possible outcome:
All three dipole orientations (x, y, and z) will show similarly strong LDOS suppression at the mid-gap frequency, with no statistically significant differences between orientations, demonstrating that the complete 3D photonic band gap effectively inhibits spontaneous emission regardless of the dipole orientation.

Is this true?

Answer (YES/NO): NO